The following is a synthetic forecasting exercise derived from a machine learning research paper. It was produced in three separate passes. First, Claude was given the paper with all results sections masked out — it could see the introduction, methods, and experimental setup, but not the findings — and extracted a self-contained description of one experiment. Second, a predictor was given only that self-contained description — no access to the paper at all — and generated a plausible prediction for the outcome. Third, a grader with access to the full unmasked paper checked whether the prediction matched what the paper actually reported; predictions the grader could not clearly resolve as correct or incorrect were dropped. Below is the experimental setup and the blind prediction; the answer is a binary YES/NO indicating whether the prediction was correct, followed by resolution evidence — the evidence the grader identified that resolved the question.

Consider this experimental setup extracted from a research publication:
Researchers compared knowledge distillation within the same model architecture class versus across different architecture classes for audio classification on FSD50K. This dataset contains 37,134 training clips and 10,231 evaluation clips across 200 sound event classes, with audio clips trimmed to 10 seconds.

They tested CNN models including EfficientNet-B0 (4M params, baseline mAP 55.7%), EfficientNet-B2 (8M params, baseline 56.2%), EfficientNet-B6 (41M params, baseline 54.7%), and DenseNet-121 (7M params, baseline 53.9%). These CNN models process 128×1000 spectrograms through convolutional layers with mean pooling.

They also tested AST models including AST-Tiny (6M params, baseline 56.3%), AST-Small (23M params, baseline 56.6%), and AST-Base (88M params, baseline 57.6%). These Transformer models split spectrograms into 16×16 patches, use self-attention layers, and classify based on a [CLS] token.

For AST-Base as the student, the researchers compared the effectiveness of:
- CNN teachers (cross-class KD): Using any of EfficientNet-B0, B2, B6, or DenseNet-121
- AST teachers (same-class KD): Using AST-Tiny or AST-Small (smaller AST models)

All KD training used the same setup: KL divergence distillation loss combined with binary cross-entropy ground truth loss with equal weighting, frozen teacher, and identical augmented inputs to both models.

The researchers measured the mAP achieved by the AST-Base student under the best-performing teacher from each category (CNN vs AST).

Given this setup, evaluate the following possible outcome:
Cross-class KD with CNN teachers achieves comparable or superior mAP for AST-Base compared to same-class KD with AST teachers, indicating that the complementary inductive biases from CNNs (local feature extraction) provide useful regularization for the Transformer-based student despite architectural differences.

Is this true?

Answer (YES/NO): YES